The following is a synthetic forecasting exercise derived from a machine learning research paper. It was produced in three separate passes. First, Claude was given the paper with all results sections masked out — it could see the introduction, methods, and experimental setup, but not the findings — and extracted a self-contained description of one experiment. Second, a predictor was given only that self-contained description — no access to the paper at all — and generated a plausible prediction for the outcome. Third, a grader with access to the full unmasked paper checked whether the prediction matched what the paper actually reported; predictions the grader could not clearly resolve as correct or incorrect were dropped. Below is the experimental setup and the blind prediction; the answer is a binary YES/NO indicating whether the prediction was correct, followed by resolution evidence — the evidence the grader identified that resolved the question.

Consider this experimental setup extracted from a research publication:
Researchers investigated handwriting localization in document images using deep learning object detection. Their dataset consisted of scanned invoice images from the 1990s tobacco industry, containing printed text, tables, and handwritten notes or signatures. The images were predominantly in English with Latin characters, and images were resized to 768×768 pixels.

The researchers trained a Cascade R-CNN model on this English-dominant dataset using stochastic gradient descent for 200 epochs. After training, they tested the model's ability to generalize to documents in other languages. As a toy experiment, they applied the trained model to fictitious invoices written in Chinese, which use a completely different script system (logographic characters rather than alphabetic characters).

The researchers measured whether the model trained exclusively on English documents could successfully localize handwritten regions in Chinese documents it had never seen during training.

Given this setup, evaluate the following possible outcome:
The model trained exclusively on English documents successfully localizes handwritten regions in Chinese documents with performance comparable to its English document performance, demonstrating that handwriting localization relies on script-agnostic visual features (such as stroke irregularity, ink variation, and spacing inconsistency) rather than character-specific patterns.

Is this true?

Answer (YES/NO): YES